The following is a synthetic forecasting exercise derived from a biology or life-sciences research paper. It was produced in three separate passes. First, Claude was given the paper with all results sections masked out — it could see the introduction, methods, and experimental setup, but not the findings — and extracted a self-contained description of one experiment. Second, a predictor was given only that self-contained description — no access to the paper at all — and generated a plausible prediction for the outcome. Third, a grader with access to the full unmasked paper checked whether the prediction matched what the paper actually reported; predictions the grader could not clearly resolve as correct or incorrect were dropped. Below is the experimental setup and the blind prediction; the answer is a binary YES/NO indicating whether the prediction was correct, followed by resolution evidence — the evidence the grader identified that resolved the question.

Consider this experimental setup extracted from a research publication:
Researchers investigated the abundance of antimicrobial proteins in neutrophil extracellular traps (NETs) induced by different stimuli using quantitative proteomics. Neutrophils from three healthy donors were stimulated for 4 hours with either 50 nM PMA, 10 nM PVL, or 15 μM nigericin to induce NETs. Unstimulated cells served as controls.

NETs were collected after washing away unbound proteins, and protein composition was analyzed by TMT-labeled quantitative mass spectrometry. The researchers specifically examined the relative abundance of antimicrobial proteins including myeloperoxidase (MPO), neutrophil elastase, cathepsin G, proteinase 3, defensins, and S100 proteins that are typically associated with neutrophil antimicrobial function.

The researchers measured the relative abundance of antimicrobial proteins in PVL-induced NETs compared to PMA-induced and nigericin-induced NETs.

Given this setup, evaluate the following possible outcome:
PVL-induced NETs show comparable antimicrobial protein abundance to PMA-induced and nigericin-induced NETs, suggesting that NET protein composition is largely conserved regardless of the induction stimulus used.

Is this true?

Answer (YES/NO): NO